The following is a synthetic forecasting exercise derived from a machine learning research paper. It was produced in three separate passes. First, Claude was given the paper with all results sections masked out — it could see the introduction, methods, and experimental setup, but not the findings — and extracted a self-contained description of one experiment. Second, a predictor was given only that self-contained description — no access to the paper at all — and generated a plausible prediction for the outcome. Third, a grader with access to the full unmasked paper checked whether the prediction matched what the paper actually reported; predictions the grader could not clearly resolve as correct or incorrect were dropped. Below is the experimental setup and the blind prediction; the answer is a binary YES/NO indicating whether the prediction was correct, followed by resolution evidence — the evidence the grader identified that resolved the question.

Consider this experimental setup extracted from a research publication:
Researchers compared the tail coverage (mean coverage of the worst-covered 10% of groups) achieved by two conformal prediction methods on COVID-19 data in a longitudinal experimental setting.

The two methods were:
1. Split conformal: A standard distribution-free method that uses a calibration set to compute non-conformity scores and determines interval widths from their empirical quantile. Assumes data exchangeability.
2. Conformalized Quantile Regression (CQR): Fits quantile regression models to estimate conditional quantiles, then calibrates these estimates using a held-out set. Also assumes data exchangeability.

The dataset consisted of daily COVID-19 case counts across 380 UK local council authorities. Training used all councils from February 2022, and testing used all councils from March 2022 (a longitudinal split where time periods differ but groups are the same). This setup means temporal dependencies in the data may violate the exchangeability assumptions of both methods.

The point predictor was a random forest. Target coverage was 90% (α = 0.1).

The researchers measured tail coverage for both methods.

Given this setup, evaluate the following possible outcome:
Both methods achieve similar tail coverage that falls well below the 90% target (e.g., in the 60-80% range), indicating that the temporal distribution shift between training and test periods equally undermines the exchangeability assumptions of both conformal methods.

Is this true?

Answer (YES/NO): NO